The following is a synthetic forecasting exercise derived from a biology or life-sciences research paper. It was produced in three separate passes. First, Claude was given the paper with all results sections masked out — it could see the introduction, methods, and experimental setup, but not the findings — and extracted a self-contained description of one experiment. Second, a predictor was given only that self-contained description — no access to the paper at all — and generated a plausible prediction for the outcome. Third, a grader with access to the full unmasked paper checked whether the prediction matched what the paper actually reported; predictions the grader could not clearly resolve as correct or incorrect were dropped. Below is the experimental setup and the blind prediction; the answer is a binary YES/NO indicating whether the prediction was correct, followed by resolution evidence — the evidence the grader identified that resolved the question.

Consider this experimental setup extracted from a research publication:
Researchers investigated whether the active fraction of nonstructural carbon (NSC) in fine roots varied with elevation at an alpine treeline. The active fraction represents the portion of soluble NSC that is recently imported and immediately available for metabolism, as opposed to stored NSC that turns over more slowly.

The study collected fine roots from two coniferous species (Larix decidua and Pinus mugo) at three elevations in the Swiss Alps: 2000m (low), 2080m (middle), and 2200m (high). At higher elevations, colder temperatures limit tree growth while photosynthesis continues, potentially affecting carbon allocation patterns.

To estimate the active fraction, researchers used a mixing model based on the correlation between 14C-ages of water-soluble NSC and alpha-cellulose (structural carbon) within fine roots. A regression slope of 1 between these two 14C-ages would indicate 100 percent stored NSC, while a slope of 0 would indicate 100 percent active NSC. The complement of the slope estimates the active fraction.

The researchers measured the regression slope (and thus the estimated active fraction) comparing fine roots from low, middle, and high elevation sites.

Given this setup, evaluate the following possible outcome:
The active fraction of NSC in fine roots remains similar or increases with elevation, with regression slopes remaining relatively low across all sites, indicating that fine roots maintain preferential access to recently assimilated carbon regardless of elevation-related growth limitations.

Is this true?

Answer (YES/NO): NO